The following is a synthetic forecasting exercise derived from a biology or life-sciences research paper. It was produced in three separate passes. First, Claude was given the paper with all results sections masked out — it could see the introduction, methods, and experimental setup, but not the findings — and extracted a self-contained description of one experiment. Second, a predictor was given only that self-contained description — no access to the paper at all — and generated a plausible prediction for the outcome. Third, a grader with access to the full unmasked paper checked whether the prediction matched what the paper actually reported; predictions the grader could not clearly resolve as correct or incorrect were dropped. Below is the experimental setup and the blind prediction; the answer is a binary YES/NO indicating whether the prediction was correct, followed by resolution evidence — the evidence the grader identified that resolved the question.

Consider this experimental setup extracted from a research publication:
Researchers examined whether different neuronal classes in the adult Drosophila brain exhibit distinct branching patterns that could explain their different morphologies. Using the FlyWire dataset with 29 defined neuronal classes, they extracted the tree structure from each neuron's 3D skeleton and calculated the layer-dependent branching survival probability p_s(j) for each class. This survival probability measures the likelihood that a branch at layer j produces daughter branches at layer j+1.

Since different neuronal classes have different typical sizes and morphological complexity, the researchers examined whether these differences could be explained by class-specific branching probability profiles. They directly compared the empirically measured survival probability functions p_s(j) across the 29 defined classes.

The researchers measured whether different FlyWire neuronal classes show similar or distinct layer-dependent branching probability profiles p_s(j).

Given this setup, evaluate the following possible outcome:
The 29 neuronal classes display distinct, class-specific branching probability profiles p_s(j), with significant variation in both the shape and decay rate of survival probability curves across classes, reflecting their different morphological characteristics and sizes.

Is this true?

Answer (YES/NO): YES